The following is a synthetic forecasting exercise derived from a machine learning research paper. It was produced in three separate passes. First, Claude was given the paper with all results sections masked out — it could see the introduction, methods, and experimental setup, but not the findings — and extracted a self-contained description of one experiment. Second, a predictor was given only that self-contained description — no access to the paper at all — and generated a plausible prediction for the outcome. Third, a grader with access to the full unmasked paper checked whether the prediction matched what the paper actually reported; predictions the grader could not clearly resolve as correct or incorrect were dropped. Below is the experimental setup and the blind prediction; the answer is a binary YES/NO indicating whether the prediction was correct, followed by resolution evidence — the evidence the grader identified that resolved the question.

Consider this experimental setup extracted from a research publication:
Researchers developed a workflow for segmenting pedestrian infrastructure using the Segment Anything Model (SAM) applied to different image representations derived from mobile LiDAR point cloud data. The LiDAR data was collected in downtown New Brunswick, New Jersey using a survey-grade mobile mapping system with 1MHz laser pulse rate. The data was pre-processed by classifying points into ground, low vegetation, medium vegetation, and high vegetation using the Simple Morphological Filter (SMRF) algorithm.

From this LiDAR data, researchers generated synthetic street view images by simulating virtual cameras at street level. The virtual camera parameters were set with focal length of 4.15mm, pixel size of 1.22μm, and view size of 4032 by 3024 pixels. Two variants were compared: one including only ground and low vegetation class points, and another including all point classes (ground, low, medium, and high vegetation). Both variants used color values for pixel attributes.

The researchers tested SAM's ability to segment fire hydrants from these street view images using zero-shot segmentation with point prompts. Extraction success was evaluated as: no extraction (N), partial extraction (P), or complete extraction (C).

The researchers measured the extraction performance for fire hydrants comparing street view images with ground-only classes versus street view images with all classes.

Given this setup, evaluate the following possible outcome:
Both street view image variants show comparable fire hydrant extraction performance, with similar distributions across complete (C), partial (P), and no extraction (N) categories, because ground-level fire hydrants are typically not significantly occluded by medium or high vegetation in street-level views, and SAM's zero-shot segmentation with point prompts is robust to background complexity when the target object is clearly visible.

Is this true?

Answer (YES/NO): NO